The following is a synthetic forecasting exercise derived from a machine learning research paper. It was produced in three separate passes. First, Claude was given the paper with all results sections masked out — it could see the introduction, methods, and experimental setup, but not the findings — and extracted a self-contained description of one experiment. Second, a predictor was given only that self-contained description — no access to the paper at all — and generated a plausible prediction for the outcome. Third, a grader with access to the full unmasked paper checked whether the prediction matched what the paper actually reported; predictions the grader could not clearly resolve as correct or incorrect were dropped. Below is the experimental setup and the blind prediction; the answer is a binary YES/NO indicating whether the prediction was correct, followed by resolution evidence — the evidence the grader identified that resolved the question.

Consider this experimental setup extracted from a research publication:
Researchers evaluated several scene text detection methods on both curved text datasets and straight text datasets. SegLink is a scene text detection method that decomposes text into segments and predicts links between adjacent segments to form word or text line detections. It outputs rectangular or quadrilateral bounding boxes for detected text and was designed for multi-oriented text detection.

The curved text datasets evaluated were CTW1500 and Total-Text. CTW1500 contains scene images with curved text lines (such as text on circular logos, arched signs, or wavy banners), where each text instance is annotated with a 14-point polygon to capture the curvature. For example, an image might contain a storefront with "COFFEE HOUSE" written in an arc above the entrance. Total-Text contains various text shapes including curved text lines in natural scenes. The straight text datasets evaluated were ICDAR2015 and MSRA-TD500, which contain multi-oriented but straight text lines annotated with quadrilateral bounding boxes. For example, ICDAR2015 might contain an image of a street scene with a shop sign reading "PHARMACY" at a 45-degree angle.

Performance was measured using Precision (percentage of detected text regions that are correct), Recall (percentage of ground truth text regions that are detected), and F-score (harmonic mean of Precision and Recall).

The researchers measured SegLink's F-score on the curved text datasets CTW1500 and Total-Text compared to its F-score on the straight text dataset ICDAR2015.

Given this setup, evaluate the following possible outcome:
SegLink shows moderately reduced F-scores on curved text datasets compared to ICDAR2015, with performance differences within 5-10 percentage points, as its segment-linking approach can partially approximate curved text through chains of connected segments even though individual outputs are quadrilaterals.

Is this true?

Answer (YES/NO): NO